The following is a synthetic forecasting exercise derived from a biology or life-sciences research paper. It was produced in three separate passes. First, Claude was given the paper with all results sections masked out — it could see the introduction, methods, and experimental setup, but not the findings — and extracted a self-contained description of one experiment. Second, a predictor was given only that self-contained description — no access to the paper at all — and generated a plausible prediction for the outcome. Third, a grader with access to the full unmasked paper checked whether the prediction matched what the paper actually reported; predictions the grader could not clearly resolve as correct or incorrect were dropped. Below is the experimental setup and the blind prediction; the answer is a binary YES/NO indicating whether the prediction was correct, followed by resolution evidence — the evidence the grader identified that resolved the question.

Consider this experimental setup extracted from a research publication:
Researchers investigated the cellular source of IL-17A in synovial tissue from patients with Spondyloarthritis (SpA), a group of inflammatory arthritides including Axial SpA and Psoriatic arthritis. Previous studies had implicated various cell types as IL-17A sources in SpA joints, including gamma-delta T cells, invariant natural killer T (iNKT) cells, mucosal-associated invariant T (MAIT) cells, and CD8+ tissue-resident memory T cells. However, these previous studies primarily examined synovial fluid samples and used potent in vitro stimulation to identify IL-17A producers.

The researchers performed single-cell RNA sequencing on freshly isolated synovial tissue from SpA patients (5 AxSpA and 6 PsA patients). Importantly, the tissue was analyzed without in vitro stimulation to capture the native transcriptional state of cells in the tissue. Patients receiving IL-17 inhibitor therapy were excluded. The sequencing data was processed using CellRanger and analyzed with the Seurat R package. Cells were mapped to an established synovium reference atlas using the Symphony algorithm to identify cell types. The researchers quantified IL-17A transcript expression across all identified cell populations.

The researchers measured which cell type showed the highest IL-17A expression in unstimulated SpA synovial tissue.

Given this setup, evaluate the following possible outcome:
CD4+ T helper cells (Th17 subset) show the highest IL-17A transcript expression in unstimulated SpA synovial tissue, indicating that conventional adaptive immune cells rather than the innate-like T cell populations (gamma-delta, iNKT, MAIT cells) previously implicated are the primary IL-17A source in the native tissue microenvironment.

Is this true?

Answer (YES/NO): YES